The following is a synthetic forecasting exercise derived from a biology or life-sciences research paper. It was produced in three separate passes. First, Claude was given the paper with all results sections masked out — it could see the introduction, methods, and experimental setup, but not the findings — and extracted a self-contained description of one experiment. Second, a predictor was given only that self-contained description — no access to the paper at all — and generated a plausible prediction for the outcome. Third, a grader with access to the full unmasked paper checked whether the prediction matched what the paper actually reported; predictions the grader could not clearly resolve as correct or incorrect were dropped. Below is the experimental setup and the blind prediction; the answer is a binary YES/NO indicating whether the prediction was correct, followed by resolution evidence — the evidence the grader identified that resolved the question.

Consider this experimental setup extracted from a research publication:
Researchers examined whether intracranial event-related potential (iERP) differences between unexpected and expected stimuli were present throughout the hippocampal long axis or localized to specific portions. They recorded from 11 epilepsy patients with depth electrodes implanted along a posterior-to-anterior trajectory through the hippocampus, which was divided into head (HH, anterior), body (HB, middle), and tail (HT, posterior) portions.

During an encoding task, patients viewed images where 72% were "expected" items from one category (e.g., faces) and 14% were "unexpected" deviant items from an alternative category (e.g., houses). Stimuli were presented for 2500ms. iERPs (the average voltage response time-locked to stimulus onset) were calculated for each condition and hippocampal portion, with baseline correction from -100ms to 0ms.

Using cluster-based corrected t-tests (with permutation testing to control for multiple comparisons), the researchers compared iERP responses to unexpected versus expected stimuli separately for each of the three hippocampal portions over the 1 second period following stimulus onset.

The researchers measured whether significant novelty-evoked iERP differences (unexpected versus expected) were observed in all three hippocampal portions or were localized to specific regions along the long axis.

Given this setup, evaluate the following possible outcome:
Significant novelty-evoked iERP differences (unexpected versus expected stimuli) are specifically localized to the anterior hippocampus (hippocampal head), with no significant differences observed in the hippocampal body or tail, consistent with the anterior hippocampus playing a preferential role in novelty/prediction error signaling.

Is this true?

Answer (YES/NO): NO